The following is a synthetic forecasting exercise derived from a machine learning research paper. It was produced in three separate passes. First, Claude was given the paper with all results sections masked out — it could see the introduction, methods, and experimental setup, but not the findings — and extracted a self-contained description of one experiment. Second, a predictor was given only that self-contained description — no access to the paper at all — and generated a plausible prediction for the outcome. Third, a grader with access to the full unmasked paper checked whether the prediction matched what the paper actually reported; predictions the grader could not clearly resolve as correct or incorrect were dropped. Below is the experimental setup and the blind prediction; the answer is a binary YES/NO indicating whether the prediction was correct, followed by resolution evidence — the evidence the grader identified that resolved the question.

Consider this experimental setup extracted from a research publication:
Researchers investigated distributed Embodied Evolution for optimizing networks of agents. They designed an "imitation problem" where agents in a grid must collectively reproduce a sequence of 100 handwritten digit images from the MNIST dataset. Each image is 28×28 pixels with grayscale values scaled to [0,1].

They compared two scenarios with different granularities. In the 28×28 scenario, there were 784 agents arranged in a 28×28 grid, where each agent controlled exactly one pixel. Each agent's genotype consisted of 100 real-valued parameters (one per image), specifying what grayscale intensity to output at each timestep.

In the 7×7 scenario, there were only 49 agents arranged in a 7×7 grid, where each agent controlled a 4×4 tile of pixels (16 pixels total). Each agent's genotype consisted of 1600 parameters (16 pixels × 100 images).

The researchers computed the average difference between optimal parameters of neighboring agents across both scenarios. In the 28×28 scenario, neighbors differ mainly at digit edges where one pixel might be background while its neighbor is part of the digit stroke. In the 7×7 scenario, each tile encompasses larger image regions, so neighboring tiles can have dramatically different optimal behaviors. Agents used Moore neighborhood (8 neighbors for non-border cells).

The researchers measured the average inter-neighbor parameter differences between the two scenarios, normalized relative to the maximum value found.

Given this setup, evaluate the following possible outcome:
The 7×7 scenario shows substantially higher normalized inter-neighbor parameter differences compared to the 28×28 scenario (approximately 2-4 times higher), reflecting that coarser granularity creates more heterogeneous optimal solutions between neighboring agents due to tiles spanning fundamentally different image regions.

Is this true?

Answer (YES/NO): YES